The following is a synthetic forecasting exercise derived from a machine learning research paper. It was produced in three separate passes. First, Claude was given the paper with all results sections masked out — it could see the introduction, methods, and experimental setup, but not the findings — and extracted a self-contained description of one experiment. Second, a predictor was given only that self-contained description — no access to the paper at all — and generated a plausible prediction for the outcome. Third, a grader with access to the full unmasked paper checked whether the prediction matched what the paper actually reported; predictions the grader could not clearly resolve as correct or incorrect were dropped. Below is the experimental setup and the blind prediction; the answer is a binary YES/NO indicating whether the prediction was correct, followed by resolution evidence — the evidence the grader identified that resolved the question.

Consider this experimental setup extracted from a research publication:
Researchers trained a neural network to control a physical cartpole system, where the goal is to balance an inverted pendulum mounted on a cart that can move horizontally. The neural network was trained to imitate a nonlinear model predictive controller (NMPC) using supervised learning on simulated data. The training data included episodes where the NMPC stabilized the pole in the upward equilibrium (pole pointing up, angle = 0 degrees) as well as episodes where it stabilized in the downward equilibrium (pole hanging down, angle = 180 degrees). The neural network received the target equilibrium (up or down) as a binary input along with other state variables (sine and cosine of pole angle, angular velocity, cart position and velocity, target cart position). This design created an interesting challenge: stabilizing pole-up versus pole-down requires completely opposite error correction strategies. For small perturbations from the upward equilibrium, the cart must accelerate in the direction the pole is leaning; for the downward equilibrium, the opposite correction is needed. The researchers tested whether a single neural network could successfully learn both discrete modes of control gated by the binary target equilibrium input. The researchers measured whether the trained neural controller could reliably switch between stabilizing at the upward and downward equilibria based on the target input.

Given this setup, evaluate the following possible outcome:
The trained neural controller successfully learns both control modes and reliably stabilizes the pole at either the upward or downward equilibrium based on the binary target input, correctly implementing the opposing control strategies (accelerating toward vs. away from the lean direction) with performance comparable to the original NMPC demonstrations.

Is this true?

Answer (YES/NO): YES